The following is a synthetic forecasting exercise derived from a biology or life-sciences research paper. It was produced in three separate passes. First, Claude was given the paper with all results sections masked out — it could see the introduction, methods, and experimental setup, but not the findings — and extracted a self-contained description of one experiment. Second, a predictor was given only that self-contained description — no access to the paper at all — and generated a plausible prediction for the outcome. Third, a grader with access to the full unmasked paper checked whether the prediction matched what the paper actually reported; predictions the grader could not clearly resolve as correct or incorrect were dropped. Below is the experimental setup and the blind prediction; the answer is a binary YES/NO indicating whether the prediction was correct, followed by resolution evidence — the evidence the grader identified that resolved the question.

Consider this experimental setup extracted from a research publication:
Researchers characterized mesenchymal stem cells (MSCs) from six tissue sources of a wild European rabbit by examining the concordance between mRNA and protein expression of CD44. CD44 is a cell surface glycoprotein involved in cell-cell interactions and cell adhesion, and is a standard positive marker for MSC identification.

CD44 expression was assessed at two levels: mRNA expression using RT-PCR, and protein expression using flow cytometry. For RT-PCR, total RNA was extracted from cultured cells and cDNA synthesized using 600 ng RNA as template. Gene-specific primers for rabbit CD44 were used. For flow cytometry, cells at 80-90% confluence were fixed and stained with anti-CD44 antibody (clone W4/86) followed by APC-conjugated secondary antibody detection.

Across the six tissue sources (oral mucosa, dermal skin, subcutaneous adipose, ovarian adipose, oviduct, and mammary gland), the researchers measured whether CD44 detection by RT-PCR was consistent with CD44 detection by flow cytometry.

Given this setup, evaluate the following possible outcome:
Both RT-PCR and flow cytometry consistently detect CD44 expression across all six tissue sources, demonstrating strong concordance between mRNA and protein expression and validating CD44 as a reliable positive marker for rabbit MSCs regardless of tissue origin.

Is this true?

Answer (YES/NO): YES